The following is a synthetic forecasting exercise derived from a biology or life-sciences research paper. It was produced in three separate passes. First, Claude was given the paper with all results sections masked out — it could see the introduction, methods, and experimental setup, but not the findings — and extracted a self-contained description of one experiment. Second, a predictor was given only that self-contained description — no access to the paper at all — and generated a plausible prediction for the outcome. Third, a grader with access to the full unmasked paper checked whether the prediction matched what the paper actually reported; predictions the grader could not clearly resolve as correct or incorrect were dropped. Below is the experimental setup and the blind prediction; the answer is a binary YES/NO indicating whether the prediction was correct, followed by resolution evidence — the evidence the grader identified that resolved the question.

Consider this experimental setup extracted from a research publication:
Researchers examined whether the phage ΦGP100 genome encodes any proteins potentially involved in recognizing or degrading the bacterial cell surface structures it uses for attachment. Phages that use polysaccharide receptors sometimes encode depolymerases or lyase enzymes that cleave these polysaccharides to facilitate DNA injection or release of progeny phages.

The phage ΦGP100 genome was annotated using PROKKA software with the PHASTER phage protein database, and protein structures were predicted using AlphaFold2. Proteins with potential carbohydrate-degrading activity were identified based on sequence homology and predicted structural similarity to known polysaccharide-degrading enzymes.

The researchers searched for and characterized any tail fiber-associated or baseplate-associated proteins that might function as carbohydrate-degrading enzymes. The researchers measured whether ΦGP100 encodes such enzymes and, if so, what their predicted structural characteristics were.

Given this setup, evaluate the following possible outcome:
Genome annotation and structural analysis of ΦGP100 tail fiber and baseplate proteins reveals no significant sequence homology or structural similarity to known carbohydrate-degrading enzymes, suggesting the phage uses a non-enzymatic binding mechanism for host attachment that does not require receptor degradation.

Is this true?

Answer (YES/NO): NO